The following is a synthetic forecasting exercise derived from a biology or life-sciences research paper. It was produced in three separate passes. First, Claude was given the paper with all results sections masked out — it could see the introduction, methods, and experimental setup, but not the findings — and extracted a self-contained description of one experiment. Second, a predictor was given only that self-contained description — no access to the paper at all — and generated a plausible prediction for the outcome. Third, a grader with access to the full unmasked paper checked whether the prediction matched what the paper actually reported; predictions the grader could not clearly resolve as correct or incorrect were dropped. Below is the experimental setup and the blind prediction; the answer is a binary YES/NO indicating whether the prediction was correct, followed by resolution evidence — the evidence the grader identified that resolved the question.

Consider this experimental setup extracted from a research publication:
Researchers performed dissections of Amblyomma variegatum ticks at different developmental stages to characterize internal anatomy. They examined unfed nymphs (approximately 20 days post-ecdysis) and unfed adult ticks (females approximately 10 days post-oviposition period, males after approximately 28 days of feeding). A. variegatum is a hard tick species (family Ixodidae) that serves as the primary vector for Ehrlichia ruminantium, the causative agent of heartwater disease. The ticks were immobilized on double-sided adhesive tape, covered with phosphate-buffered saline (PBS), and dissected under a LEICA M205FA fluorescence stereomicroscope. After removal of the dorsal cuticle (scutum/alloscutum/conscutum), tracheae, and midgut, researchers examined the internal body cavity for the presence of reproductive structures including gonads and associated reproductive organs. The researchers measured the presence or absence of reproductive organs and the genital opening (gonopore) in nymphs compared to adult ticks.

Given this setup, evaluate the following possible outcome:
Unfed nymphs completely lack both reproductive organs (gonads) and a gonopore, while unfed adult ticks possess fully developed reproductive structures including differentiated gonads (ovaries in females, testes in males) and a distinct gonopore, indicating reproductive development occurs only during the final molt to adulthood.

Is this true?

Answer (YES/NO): YES